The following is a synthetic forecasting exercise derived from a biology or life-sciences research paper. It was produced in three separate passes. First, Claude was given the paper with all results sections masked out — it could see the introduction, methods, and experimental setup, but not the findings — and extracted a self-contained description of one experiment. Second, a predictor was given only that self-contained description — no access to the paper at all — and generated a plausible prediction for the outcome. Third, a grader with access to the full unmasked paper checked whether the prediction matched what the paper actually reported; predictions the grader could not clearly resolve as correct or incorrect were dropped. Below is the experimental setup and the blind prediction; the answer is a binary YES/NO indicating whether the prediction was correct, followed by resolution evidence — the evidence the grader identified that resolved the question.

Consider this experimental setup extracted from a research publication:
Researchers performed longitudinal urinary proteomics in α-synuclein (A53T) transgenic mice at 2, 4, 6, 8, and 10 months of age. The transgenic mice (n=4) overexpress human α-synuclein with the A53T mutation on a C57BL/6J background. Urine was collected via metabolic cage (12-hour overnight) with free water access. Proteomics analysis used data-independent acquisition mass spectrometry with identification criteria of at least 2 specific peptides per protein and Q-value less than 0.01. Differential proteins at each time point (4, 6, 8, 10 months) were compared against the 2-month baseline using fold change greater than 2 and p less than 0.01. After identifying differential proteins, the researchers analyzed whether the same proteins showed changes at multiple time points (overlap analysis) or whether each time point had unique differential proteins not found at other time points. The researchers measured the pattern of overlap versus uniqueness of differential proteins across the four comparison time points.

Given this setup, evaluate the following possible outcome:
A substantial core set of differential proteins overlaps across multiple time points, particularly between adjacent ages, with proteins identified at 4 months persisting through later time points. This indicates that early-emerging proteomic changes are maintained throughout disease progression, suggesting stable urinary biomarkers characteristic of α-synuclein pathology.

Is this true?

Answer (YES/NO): NO